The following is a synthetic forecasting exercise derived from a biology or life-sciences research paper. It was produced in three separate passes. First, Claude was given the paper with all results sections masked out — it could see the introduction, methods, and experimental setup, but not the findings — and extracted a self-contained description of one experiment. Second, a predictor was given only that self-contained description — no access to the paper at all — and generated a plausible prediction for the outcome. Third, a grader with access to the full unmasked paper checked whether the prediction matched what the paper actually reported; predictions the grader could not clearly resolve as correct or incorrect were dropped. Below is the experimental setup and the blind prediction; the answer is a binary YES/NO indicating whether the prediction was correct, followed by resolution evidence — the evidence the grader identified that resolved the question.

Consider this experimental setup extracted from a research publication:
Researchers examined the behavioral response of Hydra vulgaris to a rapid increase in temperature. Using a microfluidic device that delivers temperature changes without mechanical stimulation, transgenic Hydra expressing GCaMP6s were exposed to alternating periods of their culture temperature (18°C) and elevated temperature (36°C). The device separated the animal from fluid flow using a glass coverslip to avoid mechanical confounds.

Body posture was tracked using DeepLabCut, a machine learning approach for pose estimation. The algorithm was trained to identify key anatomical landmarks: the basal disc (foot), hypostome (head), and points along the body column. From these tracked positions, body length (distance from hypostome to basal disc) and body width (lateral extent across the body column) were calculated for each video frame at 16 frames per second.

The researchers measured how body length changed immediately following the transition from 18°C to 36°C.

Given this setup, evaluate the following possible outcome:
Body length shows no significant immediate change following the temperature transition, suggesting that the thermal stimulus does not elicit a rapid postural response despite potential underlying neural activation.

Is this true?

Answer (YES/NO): NO